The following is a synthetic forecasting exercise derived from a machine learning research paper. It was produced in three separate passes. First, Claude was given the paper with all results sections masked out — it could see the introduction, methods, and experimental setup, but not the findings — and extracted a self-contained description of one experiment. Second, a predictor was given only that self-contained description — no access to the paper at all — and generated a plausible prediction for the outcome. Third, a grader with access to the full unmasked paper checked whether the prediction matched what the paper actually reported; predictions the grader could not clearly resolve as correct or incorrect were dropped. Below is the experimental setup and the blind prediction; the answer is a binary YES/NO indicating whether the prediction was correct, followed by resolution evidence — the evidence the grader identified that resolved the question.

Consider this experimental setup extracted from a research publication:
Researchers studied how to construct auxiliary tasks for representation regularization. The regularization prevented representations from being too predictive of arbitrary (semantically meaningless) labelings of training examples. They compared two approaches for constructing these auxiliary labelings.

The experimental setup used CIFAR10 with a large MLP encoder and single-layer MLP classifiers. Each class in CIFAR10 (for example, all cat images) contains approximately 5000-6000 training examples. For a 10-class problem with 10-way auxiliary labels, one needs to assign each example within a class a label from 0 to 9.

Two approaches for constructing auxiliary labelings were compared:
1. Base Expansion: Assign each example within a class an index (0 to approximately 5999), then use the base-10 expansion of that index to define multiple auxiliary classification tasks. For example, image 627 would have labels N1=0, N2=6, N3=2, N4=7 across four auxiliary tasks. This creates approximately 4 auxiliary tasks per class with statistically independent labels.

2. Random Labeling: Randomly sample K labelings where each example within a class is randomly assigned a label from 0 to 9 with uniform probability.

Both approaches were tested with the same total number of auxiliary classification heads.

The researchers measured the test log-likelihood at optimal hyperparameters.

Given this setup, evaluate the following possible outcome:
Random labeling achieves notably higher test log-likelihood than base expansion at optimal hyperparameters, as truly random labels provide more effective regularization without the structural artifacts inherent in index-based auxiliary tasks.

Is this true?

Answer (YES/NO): NO